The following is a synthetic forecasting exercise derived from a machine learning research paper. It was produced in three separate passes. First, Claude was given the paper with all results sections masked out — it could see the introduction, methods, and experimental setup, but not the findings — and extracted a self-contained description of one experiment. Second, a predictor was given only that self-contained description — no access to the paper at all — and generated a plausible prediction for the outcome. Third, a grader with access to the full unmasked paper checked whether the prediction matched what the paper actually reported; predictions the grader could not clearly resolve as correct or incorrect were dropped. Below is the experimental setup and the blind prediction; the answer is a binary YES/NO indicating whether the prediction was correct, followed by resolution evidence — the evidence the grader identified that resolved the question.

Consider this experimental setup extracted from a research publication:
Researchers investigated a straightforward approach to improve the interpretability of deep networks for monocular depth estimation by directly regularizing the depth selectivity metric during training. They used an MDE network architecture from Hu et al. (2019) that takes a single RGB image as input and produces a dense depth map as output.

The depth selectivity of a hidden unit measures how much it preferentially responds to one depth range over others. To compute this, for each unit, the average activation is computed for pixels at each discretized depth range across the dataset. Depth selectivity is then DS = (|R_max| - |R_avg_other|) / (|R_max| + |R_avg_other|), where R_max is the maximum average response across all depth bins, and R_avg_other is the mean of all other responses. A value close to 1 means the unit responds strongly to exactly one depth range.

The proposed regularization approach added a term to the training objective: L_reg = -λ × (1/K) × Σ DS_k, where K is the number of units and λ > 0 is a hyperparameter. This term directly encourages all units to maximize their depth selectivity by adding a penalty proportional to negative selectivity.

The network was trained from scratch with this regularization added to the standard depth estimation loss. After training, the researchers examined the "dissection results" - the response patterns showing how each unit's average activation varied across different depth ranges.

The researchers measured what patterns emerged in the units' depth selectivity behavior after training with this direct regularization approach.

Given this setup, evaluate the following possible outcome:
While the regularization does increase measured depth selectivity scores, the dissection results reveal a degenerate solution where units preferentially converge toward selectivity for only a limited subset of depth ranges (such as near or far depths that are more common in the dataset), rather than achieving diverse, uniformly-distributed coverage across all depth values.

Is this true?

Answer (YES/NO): NO